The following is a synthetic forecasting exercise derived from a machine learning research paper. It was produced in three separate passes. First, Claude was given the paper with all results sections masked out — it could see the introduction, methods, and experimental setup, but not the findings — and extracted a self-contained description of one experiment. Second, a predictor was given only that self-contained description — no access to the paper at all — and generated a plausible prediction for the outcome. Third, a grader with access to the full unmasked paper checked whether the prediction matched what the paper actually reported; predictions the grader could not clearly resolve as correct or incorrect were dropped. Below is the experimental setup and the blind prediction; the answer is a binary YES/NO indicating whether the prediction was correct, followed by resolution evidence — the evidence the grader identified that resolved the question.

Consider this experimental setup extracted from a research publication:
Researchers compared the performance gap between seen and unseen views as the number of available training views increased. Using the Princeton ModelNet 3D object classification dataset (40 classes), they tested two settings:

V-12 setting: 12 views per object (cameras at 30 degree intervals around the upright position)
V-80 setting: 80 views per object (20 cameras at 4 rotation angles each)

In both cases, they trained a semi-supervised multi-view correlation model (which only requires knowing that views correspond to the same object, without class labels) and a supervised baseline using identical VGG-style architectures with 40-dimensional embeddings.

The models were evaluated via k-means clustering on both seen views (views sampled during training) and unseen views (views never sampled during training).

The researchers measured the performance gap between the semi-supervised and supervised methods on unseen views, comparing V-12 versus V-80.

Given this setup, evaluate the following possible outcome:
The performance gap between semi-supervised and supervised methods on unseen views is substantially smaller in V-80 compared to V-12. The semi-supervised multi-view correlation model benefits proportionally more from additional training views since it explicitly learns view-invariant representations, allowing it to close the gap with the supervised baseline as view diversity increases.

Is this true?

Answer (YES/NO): NO